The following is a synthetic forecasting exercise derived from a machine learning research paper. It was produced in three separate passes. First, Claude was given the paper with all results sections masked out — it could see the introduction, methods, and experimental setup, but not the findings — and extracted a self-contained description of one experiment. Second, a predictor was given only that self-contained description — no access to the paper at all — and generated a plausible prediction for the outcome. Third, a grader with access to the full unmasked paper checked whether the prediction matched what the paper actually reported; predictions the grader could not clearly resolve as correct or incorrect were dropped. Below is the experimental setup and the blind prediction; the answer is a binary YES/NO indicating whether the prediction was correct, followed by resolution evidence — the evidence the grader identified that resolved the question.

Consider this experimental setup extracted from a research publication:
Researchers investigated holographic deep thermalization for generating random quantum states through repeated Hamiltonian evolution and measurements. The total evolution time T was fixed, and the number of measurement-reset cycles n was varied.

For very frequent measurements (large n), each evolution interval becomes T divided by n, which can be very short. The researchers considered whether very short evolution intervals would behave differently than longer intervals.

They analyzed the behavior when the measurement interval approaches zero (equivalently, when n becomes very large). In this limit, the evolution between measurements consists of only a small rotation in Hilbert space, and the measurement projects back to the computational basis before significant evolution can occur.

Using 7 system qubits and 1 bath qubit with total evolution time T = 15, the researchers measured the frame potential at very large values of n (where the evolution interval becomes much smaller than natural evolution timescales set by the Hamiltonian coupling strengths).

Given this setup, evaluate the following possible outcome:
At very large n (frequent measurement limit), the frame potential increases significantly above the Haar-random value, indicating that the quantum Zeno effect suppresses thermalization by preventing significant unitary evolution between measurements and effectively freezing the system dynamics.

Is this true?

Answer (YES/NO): YES